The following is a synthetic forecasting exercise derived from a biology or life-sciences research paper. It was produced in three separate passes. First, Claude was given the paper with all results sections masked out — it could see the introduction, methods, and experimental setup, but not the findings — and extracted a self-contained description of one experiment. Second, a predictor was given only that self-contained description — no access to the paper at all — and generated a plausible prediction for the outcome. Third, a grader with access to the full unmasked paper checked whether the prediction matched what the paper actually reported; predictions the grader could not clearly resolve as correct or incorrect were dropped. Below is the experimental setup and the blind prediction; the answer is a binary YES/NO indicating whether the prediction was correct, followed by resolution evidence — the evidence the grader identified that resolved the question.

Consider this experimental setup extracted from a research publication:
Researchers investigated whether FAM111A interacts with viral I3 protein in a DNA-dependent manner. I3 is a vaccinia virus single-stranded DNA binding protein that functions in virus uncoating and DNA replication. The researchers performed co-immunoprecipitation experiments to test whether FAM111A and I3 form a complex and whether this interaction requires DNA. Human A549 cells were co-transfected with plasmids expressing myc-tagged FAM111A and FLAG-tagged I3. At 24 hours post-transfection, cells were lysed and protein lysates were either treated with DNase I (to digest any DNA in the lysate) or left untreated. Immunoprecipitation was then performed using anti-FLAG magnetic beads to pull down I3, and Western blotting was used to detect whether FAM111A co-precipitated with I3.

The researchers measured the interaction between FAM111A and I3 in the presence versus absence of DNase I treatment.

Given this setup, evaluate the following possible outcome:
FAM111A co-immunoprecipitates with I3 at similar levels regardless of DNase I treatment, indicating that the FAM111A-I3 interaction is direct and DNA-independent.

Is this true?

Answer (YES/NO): NO